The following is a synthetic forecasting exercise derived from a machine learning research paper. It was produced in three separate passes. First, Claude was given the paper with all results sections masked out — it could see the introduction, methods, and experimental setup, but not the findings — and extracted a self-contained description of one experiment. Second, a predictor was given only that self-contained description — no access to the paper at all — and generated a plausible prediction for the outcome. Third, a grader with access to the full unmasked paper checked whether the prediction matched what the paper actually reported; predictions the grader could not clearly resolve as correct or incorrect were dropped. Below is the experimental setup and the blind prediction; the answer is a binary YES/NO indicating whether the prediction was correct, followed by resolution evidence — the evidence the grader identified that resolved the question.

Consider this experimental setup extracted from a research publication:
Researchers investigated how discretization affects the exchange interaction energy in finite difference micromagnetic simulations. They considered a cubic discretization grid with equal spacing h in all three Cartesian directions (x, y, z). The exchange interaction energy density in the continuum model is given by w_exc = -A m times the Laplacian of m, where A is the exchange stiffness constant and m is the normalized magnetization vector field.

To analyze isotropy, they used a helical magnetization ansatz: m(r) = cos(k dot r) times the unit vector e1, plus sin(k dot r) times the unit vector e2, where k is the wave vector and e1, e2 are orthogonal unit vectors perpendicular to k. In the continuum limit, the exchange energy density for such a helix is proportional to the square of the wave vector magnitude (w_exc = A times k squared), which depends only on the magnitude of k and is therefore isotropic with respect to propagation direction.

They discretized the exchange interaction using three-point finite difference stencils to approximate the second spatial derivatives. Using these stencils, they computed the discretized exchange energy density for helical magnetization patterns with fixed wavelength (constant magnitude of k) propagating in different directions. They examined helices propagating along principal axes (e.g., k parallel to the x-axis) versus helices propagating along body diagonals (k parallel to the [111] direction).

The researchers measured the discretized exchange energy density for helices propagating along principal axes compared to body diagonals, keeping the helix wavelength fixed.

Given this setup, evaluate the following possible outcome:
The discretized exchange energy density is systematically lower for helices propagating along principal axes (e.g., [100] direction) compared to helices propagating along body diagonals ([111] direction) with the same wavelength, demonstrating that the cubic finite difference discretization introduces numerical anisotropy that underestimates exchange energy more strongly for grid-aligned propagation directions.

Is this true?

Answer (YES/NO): YES